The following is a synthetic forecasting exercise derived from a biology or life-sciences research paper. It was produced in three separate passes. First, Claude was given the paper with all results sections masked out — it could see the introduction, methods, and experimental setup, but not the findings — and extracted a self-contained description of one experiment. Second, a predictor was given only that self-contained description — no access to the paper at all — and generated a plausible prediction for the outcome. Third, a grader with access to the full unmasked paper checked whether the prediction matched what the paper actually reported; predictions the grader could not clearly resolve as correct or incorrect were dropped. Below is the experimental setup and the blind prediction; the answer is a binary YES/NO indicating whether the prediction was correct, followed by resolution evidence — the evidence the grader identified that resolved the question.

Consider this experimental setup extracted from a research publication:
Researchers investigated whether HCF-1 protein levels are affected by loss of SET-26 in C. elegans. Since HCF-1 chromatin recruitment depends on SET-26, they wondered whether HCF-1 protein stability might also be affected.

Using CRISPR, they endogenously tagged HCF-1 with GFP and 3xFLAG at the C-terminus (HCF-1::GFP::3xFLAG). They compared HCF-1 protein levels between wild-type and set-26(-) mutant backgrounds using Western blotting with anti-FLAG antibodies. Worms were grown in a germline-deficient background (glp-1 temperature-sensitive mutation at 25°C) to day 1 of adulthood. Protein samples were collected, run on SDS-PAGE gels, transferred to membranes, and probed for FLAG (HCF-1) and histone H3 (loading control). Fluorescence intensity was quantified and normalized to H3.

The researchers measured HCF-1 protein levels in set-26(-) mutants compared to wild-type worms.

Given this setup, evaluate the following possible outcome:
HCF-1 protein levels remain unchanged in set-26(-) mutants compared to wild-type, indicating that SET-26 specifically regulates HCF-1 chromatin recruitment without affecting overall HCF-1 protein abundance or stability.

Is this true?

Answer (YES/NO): YES